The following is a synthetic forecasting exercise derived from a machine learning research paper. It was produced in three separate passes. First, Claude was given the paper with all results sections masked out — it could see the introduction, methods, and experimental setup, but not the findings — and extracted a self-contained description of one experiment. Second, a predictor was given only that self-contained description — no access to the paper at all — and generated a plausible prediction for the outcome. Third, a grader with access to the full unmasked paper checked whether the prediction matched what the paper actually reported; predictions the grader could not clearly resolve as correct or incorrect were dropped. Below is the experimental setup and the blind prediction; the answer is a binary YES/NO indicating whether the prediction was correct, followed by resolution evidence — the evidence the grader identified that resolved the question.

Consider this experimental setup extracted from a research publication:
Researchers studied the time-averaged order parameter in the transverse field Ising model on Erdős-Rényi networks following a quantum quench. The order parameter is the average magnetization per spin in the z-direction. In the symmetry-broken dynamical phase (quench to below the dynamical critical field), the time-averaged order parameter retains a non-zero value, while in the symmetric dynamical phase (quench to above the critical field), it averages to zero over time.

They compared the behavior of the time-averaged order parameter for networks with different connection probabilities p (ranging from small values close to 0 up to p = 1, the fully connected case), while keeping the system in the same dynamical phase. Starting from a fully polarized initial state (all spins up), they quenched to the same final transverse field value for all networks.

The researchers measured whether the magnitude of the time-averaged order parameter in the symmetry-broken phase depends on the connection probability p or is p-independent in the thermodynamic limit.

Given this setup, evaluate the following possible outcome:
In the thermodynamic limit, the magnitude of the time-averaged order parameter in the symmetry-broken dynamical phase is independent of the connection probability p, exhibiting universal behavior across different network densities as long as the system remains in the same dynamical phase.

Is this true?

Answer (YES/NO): YES